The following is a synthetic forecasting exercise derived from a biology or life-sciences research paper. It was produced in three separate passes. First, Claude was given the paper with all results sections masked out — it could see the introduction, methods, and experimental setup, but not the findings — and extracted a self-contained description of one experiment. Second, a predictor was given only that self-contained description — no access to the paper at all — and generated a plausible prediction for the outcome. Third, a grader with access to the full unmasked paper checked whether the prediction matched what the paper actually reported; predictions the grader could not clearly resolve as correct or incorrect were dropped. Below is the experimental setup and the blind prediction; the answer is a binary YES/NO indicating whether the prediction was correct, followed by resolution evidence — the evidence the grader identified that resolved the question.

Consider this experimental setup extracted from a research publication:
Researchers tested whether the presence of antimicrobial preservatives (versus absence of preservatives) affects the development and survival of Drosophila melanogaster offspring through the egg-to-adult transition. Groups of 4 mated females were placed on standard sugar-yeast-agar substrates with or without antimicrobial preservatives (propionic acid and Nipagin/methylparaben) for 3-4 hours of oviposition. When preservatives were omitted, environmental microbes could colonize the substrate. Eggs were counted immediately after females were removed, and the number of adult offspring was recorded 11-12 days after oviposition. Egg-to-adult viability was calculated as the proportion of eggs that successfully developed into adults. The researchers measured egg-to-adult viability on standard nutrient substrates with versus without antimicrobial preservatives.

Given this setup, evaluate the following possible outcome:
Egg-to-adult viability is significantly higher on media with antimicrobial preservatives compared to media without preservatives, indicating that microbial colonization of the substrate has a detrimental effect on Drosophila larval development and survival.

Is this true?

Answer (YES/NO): NO